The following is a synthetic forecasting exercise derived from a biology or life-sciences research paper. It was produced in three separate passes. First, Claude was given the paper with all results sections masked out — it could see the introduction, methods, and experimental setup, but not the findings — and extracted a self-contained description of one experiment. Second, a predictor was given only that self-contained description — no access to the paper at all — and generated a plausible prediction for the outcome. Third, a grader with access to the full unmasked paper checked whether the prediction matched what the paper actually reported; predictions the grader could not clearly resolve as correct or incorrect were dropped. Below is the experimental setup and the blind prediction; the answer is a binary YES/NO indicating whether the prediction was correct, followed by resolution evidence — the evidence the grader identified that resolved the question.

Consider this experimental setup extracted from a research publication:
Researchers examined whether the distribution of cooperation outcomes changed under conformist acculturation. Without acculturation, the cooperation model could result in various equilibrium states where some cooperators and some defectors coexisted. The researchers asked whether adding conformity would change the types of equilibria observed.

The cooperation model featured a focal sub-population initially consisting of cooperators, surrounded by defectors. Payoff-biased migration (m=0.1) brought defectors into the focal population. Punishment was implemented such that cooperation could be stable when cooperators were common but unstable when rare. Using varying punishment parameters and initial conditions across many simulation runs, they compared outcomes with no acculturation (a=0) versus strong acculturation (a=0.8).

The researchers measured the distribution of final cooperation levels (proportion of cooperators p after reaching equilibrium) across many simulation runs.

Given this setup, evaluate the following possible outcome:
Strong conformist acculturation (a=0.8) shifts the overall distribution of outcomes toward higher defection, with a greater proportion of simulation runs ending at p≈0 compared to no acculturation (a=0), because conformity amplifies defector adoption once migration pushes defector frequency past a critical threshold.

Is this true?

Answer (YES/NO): NO